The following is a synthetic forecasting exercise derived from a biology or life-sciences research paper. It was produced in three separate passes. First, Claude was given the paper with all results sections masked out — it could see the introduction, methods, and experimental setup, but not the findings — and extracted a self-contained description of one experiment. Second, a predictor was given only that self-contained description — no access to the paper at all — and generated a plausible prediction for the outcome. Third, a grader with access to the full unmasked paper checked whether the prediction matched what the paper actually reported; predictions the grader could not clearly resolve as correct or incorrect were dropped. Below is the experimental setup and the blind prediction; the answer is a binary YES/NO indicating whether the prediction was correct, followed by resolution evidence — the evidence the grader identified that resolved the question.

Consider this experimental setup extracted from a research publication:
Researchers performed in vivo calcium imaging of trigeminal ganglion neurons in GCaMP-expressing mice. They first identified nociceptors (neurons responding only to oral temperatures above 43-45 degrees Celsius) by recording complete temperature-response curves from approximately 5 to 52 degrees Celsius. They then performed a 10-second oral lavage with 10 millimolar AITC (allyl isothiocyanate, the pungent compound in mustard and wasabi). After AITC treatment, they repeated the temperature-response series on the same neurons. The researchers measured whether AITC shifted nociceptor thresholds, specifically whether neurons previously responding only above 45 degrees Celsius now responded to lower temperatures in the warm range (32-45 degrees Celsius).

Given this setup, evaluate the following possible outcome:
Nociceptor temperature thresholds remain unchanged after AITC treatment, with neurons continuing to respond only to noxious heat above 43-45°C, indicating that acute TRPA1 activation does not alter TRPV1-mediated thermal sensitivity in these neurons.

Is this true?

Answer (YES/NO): NO